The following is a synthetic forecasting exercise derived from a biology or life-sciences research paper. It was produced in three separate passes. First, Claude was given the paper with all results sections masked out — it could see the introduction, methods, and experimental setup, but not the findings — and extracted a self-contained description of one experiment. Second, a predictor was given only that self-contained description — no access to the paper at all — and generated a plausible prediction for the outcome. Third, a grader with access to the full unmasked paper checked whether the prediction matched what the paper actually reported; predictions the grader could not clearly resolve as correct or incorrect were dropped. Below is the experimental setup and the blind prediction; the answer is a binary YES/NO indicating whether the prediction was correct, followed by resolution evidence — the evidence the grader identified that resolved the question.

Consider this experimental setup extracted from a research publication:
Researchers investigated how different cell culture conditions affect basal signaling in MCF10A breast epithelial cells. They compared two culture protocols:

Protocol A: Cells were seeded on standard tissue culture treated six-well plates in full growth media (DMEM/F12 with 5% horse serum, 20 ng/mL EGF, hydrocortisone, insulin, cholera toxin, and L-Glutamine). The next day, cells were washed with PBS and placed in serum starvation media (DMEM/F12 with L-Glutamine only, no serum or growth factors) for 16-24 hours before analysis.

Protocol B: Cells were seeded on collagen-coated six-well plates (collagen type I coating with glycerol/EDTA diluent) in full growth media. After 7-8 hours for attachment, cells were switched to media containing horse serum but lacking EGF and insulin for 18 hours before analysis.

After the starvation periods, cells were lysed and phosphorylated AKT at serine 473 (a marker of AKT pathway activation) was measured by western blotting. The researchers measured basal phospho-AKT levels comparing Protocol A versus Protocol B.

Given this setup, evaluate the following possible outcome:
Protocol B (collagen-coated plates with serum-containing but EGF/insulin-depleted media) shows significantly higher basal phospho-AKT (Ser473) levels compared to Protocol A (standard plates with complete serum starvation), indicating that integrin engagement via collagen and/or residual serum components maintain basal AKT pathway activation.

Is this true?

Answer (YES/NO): YES